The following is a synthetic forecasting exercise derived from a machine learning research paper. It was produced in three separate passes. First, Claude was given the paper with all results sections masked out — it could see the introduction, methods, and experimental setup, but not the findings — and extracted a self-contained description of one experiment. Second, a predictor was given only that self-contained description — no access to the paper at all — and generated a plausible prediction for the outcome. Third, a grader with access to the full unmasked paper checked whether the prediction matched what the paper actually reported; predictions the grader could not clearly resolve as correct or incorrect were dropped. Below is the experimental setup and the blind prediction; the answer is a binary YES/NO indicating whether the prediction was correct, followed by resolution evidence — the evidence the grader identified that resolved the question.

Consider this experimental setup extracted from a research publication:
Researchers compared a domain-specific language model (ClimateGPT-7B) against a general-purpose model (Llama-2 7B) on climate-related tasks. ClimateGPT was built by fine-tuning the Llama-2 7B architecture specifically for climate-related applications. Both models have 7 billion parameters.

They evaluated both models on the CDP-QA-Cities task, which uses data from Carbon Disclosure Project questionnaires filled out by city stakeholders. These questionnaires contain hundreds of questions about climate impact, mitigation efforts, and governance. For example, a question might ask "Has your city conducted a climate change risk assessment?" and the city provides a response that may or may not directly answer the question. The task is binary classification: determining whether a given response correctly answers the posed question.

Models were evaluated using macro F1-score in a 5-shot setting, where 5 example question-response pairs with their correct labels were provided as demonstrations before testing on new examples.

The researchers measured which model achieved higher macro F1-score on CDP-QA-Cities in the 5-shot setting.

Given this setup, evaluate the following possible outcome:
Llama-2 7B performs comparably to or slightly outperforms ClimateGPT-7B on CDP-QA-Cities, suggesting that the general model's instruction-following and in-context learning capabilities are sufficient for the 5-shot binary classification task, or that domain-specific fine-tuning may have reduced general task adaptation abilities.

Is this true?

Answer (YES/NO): NO